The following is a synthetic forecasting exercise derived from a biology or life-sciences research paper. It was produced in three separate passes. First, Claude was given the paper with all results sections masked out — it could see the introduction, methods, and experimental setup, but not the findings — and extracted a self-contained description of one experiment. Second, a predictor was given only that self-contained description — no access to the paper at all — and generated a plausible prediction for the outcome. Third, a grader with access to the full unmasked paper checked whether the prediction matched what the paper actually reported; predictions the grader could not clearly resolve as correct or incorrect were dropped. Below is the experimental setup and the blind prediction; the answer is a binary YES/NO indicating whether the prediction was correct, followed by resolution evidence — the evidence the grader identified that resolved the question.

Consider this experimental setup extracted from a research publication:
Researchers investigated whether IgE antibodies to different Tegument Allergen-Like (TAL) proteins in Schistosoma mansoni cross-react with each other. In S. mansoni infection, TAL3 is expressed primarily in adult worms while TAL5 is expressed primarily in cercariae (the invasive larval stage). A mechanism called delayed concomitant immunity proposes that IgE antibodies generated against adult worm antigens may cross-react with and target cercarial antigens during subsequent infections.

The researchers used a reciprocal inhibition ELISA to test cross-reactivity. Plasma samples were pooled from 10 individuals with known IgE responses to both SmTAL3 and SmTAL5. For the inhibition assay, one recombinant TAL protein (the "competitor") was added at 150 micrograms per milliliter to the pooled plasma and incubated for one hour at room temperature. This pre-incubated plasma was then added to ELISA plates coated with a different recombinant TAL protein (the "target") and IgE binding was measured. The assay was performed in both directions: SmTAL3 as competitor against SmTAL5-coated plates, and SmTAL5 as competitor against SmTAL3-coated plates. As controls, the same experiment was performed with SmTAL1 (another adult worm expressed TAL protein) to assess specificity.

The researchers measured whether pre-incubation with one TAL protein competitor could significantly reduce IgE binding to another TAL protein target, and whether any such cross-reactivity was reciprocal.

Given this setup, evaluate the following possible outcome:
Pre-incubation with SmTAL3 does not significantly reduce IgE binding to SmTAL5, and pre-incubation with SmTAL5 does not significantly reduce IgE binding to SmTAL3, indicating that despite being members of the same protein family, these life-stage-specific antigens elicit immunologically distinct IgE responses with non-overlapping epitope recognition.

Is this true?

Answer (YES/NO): NO